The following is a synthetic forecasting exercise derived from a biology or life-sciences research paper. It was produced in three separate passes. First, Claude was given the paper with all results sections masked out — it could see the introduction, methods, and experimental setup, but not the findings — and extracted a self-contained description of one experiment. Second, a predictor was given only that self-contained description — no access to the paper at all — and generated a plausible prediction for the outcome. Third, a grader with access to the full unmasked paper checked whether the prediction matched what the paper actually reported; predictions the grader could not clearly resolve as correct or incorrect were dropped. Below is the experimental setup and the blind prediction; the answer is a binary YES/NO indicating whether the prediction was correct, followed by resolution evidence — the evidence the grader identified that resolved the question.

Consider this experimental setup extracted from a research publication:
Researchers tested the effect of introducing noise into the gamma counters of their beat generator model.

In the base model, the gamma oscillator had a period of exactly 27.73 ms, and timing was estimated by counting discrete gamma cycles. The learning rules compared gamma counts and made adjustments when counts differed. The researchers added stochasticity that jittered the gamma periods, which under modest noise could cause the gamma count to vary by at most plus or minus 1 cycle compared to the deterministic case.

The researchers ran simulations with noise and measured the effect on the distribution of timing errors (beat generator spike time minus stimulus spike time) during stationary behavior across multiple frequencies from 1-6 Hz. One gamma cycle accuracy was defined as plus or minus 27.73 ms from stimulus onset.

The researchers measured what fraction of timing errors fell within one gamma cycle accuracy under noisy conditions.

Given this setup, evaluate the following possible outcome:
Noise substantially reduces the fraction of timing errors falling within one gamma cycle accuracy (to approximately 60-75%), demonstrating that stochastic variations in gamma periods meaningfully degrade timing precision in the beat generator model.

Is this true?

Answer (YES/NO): NO